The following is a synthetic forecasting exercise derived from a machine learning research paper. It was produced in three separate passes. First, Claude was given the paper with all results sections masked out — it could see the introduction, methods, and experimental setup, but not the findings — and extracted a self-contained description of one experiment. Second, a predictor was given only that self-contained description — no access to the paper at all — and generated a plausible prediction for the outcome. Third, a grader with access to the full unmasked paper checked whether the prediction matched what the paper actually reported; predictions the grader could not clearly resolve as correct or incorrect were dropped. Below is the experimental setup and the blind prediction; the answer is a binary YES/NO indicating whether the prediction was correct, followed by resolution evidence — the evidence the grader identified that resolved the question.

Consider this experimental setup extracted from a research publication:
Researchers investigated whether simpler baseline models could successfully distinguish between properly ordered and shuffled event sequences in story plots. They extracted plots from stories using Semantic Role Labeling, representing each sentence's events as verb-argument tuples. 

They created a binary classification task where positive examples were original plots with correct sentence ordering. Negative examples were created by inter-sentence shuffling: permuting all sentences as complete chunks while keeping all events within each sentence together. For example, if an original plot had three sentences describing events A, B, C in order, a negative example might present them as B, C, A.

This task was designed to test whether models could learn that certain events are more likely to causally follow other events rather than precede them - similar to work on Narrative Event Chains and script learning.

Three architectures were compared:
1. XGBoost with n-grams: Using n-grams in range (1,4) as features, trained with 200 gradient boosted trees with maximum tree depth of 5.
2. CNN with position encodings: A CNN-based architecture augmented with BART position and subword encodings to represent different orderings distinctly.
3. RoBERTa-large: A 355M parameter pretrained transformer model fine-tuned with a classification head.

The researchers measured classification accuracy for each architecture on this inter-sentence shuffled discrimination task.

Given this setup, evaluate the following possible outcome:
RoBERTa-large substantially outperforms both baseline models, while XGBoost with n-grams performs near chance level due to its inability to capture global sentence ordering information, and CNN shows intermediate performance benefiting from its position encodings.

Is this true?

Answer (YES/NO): NO